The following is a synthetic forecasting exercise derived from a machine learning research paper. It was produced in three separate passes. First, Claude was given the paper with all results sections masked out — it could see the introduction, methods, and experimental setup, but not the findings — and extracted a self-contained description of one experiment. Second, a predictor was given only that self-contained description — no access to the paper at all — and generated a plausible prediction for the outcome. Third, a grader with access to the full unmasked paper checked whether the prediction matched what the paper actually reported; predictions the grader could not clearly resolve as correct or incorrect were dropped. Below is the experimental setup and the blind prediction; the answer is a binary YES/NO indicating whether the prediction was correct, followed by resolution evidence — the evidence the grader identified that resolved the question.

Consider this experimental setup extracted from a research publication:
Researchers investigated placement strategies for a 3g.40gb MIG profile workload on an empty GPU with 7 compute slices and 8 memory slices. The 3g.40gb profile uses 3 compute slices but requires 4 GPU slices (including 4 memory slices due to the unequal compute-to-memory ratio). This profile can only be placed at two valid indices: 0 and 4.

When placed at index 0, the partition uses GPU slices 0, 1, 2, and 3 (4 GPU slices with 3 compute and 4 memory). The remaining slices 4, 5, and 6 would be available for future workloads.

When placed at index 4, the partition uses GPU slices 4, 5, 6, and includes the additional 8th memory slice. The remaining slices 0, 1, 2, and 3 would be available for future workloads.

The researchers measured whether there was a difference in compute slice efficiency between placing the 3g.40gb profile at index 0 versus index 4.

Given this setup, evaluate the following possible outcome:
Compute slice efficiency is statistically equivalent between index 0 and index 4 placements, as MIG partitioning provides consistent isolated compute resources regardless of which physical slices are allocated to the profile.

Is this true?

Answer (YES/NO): NO